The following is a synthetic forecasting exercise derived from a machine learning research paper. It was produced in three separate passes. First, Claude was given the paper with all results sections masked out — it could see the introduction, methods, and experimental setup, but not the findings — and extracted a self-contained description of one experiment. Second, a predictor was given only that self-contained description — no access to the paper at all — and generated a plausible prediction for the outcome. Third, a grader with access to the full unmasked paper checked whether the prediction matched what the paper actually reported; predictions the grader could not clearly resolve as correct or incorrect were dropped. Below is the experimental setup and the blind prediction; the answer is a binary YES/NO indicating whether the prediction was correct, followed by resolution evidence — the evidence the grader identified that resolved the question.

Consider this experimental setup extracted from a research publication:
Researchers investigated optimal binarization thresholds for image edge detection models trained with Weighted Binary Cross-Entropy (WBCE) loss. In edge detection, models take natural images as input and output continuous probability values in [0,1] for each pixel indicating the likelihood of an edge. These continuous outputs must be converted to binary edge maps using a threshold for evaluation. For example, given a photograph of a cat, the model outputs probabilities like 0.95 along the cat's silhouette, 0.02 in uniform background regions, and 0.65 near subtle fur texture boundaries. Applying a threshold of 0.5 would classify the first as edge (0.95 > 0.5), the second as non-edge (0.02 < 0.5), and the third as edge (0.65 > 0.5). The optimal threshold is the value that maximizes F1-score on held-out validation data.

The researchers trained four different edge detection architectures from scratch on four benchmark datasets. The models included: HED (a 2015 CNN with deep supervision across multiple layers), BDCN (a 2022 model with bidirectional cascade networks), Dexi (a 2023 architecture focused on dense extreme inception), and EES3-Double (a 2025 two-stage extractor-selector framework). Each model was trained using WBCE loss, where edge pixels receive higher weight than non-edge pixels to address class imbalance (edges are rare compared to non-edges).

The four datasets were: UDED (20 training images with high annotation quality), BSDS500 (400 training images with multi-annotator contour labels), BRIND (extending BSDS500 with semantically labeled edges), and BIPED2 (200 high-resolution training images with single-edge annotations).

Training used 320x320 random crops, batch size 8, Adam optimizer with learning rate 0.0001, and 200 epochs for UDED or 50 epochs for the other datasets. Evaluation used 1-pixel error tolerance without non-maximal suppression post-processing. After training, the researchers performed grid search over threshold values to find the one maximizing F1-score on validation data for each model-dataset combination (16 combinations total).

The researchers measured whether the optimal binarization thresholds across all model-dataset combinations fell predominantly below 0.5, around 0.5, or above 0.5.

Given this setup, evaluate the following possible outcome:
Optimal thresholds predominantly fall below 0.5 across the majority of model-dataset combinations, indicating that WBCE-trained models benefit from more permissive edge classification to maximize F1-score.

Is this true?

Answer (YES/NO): NO